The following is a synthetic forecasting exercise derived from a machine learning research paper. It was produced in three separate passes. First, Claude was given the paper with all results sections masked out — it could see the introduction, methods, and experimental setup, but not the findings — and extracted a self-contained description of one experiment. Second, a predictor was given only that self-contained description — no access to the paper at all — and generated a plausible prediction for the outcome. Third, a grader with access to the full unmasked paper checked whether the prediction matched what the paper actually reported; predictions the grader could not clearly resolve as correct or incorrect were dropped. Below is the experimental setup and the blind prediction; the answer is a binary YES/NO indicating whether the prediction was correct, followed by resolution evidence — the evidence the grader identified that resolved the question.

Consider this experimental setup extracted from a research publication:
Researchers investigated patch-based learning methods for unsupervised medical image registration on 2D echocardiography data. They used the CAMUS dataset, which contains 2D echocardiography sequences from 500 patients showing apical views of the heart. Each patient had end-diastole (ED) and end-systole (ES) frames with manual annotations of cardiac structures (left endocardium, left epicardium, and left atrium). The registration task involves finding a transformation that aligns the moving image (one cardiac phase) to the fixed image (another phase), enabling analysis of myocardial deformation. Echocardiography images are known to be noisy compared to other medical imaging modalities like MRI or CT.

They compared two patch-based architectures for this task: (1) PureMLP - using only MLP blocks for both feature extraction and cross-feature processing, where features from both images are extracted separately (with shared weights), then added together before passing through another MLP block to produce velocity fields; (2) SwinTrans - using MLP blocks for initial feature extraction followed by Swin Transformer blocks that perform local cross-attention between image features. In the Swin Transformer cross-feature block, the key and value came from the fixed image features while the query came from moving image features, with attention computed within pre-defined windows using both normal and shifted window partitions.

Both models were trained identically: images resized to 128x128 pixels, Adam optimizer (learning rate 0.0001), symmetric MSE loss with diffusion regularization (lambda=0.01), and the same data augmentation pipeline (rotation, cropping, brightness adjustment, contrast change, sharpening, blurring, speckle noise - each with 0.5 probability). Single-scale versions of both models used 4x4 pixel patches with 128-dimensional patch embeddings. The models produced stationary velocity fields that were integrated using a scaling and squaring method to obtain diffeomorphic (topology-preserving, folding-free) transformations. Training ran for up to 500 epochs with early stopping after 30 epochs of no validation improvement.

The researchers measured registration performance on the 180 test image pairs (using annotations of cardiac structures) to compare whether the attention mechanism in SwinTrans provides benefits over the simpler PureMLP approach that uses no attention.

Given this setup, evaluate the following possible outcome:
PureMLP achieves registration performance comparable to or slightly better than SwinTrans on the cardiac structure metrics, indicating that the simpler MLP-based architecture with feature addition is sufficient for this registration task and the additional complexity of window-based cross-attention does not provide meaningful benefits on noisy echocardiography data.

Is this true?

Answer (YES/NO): YES